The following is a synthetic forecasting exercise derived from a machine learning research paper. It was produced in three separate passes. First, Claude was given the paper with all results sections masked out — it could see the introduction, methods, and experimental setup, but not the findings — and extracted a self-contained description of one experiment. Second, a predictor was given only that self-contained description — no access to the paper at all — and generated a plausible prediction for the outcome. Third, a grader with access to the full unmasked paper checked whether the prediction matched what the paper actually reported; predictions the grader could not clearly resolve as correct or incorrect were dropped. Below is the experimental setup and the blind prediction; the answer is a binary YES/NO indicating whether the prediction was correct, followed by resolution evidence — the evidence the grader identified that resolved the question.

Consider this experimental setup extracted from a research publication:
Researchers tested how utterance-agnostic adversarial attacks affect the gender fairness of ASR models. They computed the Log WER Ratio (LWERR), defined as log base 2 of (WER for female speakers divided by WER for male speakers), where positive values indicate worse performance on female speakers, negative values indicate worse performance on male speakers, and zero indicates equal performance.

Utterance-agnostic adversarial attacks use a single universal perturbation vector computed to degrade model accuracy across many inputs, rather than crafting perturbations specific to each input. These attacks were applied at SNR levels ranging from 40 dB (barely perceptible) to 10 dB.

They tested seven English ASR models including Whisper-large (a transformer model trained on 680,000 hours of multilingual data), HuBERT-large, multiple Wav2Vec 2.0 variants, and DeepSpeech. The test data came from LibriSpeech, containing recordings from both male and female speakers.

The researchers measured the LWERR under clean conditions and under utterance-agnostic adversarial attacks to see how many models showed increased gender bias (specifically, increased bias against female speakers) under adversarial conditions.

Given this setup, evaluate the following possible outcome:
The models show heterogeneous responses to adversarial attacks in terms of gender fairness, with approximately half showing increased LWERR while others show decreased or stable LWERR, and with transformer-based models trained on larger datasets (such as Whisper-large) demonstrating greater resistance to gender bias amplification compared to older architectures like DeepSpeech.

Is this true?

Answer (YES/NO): NO